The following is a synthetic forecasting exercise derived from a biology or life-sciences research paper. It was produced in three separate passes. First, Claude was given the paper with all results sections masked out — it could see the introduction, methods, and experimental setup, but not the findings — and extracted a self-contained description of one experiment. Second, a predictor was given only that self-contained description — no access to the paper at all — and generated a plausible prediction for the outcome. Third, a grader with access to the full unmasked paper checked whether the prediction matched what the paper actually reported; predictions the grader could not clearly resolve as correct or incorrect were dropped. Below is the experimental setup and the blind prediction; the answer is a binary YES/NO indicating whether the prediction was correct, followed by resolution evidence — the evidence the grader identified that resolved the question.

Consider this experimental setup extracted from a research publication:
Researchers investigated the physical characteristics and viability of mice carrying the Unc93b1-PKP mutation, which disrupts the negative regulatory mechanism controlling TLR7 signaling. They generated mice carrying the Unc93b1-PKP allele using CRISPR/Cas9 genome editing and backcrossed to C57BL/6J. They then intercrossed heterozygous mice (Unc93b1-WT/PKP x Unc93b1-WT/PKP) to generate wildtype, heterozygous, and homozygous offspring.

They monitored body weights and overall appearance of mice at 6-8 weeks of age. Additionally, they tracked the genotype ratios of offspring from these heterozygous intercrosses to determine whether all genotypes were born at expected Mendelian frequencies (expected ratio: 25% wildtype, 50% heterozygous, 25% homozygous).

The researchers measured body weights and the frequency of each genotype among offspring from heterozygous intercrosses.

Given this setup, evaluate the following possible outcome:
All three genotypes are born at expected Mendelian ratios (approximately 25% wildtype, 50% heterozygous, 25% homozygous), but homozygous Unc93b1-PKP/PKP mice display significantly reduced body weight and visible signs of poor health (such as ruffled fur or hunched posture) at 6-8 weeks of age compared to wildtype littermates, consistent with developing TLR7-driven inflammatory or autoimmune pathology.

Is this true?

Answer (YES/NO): NO